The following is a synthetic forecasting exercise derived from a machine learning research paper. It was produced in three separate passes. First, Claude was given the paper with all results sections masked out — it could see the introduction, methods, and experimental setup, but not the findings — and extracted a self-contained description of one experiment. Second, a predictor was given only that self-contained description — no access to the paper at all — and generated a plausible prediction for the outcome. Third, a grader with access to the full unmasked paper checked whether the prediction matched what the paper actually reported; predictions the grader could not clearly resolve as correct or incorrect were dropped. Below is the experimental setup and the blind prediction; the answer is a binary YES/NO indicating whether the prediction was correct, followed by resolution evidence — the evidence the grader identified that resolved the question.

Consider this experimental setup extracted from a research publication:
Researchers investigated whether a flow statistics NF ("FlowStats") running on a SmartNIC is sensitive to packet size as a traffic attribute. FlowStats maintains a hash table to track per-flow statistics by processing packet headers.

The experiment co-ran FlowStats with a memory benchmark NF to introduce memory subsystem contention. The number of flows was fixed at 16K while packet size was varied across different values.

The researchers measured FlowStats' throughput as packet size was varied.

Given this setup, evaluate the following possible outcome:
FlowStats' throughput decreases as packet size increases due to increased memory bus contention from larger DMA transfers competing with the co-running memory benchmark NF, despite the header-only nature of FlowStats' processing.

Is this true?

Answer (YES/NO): NO